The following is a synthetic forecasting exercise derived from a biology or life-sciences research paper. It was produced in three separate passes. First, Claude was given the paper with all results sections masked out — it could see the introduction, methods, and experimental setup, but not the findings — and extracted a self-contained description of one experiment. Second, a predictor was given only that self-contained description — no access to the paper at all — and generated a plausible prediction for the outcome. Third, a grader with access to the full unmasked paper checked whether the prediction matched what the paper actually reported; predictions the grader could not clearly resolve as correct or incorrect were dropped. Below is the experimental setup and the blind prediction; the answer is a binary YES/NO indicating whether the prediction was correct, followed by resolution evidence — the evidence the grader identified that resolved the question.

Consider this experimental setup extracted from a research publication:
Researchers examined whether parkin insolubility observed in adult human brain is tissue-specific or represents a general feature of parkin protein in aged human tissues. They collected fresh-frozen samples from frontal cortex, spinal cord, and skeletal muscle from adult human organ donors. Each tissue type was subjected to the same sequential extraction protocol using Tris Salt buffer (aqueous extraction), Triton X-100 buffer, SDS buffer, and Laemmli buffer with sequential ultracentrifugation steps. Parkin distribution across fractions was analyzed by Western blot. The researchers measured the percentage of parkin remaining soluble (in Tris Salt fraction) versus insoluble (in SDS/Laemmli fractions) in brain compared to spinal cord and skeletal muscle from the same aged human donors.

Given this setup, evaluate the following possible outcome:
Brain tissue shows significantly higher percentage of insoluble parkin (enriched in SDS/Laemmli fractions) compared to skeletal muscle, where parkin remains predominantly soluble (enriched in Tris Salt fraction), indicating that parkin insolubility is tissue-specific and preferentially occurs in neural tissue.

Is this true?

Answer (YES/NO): NO